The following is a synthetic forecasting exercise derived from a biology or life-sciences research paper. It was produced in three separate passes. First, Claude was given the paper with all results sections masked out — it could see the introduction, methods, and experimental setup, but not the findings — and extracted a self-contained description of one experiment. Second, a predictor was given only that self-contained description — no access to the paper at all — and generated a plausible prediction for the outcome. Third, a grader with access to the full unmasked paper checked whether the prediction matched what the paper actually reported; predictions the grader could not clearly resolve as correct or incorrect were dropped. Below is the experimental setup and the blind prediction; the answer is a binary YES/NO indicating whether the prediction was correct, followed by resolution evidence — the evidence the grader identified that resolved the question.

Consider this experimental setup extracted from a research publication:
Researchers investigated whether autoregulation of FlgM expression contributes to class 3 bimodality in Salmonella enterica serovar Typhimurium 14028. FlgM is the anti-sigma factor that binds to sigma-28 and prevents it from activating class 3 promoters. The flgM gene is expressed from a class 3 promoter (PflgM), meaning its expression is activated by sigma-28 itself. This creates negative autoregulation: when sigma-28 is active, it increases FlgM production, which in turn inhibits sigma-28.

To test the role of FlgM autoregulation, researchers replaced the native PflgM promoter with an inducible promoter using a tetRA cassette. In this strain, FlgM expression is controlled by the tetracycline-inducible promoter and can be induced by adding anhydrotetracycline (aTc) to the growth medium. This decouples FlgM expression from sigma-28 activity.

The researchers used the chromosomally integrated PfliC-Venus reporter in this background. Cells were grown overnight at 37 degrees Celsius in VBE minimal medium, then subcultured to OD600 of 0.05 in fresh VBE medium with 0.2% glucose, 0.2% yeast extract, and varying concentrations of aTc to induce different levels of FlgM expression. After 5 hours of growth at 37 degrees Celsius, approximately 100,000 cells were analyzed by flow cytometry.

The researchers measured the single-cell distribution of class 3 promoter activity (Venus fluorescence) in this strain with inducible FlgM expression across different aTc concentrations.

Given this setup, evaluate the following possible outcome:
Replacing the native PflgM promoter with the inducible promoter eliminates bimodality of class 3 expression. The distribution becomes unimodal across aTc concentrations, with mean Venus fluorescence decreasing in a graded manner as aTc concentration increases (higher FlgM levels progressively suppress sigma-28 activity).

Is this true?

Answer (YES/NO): NO